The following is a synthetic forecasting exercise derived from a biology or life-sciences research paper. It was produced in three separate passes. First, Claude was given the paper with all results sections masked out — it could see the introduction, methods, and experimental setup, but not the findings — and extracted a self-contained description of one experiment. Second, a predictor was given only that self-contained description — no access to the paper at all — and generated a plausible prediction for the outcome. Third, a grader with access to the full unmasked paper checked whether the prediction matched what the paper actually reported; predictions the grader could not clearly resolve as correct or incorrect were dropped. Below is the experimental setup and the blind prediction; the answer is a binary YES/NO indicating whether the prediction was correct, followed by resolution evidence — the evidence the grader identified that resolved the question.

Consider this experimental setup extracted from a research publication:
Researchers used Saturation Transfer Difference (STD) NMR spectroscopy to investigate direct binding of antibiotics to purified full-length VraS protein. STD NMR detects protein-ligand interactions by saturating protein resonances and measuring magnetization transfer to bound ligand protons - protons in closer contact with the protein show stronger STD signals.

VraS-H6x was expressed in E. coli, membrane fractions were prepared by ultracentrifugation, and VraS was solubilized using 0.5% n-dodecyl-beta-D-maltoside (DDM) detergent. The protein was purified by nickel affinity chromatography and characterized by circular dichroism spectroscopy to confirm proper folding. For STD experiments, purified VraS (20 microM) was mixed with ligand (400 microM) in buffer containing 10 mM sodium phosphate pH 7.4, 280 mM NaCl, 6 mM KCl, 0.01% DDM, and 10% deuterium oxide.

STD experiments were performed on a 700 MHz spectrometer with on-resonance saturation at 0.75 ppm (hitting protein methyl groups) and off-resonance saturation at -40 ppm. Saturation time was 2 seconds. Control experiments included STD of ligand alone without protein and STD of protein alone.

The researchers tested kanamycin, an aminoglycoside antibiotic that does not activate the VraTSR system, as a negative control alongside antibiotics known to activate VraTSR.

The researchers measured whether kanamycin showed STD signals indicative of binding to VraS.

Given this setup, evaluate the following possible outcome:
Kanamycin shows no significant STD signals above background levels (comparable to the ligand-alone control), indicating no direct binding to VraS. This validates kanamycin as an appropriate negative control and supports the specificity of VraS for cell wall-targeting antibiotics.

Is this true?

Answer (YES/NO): YES